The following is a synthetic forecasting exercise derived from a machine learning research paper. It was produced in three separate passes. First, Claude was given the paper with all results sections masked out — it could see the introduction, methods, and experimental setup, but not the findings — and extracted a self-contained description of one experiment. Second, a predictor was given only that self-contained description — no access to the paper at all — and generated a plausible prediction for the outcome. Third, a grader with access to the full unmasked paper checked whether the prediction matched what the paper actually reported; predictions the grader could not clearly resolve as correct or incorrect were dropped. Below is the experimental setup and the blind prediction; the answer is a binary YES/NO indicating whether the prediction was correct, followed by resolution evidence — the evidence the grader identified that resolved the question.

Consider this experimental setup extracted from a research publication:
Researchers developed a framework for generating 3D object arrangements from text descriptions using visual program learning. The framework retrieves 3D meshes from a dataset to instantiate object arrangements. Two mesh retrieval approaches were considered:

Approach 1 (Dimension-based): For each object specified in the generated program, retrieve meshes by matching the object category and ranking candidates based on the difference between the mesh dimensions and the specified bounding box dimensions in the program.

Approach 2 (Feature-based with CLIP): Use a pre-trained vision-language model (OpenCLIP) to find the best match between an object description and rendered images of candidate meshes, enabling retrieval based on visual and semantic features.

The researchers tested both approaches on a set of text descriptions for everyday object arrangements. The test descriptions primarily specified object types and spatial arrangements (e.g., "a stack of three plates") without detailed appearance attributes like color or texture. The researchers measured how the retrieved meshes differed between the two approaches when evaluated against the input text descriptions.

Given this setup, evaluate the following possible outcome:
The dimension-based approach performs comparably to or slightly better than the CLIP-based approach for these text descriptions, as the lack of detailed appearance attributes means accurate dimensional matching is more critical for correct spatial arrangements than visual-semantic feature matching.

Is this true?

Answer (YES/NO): YES